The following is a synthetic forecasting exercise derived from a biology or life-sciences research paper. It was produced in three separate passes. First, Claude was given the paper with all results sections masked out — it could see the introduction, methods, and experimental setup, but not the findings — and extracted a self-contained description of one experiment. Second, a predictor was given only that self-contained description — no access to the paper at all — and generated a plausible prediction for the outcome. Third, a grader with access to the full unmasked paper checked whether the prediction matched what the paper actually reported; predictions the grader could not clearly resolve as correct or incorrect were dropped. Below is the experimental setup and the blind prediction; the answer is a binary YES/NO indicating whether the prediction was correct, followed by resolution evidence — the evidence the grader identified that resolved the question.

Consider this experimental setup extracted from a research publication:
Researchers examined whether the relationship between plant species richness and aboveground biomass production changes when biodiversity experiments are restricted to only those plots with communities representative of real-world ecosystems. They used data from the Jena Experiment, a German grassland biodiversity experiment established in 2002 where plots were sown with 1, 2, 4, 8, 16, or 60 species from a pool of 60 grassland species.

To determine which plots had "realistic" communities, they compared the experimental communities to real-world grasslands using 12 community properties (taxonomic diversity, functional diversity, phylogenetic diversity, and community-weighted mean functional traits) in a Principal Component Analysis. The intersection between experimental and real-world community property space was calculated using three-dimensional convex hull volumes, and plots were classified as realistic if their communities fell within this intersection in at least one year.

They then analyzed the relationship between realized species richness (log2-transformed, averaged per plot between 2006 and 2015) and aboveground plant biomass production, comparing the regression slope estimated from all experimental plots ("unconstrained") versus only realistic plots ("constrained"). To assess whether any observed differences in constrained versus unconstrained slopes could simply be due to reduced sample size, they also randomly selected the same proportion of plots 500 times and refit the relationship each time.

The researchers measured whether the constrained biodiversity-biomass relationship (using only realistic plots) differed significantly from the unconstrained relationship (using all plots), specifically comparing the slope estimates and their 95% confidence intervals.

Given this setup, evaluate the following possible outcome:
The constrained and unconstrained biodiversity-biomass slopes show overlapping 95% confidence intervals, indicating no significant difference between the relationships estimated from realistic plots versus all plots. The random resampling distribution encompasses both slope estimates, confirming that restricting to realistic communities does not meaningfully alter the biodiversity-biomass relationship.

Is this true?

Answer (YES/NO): YES